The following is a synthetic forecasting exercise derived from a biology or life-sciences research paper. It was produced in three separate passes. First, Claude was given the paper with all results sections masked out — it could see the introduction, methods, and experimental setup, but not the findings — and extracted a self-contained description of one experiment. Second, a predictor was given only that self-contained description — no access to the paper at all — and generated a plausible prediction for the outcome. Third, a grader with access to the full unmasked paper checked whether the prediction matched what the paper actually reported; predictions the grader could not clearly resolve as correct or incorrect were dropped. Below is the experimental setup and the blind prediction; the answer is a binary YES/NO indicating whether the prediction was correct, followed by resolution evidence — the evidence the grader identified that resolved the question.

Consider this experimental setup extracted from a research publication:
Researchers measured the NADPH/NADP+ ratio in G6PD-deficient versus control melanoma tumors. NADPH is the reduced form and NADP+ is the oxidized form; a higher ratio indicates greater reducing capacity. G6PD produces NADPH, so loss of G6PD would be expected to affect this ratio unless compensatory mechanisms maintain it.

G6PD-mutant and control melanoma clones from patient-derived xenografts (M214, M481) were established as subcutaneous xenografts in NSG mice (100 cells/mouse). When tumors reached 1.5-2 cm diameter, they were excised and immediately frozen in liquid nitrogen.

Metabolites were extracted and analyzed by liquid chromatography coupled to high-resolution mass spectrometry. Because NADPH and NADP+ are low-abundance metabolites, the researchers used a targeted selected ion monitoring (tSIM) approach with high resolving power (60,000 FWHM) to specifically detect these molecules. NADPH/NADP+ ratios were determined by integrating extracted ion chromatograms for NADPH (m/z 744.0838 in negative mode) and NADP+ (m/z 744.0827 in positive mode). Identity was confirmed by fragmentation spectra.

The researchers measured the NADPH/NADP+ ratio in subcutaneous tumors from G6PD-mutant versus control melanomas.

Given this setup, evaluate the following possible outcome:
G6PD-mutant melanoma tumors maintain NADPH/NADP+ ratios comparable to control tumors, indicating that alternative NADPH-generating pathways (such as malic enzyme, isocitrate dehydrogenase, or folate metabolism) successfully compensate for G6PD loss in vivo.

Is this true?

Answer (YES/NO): NO